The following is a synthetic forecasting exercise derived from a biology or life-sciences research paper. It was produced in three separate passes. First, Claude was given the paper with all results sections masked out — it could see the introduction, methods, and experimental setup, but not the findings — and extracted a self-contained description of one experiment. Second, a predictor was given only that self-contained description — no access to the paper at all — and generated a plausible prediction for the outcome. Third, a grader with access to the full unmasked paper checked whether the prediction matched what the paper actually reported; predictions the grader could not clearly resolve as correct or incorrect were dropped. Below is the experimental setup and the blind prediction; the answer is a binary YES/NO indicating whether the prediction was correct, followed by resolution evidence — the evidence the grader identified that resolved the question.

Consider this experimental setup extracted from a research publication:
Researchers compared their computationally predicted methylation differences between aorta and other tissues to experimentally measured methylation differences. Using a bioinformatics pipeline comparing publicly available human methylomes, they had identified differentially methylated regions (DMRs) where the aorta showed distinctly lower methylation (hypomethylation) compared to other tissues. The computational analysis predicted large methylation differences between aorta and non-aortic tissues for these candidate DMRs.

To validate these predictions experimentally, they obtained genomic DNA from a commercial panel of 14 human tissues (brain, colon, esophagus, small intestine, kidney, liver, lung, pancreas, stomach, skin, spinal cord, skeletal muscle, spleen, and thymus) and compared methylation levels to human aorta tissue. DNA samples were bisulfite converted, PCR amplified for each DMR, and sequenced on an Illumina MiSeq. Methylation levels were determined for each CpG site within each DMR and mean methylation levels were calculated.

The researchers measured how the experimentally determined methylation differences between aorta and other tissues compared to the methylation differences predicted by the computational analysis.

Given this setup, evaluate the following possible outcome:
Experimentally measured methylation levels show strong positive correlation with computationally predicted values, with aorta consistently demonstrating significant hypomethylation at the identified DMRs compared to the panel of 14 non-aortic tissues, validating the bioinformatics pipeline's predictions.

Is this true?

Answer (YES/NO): NO